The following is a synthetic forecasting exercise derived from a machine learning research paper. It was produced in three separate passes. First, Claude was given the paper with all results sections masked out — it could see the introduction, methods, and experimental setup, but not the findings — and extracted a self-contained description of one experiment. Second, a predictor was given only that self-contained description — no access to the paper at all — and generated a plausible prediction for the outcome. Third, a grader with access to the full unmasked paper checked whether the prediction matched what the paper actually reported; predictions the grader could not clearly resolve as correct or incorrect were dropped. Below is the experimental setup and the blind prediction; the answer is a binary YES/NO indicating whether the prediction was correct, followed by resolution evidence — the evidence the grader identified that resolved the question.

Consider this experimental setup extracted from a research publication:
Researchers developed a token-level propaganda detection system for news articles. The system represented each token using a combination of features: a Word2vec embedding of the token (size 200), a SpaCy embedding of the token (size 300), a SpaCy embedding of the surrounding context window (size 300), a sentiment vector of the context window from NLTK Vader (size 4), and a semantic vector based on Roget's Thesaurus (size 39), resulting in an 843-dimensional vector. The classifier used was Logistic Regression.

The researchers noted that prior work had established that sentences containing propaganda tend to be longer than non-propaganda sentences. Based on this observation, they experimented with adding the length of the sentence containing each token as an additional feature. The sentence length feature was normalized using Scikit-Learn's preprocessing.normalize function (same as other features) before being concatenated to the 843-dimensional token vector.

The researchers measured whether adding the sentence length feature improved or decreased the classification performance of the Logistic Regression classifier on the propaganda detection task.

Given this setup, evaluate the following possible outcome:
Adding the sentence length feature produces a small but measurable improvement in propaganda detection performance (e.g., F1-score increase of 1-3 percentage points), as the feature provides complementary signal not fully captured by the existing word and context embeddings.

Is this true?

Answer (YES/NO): NO